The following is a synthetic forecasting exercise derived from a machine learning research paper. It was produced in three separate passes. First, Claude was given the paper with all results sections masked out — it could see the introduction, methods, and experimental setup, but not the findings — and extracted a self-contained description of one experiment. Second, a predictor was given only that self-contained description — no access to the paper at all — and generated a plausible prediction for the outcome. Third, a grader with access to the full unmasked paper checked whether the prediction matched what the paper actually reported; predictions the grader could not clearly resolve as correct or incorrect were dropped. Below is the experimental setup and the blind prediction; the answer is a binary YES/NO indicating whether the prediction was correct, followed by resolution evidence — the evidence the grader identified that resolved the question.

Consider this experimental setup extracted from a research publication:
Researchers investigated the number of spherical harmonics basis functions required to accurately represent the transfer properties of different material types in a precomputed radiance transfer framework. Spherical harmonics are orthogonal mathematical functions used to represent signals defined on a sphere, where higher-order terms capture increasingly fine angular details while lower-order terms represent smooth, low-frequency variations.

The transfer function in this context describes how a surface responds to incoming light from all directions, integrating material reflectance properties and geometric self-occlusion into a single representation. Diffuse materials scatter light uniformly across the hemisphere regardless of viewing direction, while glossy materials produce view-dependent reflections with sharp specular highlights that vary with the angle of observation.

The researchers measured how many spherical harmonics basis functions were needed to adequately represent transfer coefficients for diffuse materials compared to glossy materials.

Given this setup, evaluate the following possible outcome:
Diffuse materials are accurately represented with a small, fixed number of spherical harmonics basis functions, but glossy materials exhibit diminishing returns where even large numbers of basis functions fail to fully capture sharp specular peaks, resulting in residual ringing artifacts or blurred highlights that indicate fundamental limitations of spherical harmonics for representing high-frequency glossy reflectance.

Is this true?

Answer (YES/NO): NO